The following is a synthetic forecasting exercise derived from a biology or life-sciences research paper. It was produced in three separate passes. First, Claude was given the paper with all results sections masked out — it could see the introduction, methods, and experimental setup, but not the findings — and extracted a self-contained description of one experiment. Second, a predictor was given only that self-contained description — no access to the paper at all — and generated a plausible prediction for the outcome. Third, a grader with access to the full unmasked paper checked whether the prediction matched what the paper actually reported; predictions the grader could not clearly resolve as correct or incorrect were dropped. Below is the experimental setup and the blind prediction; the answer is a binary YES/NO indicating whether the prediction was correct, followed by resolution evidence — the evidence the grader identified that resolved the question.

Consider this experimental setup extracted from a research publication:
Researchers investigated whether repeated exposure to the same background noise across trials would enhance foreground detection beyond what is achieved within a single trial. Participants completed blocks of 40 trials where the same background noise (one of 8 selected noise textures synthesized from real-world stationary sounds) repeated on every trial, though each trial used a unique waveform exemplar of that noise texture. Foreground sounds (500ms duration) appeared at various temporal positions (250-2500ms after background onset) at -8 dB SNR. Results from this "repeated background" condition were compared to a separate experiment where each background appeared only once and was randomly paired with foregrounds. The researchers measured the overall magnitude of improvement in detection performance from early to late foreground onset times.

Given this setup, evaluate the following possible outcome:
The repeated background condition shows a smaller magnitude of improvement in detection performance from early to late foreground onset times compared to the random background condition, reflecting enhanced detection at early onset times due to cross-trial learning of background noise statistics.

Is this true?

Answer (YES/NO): YES